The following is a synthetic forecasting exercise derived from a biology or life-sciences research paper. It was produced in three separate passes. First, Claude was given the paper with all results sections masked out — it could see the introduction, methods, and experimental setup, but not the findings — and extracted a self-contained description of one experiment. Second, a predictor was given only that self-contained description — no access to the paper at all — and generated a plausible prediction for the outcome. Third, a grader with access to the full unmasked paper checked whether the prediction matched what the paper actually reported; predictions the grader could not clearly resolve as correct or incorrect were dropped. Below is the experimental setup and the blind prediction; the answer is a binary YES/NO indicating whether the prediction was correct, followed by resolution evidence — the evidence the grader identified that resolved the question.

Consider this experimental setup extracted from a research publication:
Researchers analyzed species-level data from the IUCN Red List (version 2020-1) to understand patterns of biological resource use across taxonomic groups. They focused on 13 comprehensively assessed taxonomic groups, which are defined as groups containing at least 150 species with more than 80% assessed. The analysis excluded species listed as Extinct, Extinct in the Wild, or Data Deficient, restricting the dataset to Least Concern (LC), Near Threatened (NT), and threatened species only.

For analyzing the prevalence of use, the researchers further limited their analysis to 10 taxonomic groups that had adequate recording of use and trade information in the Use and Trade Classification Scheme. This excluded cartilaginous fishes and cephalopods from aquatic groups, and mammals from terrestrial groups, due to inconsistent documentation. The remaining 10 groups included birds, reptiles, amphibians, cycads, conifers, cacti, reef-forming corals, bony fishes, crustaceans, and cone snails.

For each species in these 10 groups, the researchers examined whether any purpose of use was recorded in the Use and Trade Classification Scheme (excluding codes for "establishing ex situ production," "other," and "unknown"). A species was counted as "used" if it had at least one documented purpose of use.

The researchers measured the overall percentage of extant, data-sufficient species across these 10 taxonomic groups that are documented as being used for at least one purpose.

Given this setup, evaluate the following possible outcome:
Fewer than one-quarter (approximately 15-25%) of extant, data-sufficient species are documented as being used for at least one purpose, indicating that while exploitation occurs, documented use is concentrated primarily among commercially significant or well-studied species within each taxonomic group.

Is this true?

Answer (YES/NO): NO